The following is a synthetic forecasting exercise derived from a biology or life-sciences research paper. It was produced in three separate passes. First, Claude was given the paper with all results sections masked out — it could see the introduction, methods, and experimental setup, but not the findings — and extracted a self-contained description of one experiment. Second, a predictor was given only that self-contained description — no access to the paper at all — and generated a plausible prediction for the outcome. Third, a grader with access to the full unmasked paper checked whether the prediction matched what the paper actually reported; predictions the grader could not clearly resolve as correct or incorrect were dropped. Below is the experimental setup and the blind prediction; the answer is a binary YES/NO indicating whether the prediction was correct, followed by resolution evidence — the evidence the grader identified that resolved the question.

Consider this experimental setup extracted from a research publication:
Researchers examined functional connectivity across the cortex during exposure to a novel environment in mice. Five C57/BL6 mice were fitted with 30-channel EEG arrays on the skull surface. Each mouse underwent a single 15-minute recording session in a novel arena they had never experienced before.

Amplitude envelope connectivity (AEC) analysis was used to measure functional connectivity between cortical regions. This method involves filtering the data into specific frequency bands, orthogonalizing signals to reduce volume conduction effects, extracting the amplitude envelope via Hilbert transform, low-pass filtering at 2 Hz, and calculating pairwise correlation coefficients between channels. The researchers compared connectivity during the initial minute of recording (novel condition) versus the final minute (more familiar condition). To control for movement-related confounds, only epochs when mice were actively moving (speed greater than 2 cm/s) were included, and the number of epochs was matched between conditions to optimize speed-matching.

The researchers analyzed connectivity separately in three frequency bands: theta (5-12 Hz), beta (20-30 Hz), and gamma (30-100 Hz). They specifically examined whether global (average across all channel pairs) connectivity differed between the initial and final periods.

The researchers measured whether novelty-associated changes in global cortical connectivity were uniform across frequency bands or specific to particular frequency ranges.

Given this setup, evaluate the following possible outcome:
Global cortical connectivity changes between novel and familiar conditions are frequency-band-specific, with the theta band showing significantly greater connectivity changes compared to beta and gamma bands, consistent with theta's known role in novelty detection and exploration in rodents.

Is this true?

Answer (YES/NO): NO